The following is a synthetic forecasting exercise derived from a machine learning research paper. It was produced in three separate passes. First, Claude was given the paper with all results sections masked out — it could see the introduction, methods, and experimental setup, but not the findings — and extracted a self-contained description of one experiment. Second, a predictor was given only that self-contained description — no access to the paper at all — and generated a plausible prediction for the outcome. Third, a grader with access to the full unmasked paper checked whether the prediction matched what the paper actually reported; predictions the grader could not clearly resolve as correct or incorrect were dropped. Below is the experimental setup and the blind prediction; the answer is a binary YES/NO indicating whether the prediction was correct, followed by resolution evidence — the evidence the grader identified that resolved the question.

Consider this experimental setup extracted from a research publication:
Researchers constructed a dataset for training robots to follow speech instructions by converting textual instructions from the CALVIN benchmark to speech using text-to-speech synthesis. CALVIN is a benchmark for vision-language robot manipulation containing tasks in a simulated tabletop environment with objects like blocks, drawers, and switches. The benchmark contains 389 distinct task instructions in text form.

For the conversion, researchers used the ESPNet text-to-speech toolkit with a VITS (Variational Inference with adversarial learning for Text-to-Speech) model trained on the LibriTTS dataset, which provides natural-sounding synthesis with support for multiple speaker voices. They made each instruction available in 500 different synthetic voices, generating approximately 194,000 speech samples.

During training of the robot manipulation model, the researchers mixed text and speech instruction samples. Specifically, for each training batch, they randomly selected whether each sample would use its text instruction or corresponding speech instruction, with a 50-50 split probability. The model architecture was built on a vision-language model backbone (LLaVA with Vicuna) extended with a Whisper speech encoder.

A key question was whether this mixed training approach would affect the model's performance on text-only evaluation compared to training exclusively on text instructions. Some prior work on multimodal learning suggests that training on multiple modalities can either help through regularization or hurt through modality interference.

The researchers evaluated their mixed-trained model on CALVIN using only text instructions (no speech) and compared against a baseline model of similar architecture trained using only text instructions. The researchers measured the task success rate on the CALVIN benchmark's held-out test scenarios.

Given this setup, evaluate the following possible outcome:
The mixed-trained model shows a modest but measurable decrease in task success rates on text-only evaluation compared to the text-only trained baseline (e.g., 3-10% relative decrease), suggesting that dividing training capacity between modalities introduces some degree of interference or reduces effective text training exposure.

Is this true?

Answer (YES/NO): NO